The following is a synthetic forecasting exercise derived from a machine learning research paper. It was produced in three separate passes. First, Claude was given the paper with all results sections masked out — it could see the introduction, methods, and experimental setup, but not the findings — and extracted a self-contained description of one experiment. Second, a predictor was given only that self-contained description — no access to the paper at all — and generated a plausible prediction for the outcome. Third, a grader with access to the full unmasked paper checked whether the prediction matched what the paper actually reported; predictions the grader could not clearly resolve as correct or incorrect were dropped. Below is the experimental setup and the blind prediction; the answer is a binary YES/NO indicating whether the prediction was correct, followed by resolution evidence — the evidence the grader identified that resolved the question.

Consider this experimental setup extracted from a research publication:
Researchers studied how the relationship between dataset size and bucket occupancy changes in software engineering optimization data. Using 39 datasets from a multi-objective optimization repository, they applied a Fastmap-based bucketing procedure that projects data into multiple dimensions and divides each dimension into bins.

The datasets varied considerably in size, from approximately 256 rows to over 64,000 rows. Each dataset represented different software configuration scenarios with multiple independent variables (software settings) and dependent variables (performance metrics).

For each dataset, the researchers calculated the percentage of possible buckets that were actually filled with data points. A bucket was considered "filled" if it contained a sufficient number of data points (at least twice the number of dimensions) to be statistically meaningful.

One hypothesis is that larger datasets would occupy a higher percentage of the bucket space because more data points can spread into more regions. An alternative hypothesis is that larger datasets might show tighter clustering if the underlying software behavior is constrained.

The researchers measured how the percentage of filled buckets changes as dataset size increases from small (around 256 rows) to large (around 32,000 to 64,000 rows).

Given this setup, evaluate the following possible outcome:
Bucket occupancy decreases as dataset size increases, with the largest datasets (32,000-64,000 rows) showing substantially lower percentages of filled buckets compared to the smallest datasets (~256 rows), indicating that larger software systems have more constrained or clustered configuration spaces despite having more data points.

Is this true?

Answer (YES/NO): NO